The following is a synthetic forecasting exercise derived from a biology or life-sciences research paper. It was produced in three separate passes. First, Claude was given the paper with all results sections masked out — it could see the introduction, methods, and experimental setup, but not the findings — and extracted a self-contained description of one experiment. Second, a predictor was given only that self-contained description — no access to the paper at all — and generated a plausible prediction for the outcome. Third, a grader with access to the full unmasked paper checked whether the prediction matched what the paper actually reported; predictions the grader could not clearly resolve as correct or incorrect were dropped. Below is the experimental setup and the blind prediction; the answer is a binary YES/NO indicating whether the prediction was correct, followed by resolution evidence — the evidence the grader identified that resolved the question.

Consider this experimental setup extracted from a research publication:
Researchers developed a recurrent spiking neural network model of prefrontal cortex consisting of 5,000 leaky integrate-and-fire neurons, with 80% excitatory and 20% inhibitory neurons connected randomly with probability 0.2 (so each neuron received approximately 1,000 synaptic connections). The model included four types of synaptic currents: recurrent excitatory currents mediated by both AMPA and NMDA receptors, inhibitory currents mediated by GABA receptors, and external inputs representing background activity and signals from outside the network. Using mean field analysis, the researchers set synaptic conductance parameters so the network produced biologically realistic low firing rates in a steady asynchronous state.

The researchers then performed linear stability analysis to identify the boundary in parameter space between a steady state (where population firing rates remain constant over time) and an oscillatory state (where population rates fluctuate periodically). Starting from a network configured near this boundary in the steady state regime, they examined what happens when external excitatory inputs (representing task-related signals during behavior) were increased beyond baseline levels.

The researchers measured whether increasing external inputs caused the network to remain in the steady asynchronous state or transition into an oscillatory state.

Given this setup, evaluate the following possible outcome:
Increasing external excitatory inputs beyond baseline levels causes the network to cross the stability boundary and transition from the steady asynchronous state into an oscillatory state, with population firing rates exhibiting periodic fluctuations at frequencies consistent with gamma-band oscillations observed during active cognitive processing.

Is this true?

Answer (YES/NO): YES